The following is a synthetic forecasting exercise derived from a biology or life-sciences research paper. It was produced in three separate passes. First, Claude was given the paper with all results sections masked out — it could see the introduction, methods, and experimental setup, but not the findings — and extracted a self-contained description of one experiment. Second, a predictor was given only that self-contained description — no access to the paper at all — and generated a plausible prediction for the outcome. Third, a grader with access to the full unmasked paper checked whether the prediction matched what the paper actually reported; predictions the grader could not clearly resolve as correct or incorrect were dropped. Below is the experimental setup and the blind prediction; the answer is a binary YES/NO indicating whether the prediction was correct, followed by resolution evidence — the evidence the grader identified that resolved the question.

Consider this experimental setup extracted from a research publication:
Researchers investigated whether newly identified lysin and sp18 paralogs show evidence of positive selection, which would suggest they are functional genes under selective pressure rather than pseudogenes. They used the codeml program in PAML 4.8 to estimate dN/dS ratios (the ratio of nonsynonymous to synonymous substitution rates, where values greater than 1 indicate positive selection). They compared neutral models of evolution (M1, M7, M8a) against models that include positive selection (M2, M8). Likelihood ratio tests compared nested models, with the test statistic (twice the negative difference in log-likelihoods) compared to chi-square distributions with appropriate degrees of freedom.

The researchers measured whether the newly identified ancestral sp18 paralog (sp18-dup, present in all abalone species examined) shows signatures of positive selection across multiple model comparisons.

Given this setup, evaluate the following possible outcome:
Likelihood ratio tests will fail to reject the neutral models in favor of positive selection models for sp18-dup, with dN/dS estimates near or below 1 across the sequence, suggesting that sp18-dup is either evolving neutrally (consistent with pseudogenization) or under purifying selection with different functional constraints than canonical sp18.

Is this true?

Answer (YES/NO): NO